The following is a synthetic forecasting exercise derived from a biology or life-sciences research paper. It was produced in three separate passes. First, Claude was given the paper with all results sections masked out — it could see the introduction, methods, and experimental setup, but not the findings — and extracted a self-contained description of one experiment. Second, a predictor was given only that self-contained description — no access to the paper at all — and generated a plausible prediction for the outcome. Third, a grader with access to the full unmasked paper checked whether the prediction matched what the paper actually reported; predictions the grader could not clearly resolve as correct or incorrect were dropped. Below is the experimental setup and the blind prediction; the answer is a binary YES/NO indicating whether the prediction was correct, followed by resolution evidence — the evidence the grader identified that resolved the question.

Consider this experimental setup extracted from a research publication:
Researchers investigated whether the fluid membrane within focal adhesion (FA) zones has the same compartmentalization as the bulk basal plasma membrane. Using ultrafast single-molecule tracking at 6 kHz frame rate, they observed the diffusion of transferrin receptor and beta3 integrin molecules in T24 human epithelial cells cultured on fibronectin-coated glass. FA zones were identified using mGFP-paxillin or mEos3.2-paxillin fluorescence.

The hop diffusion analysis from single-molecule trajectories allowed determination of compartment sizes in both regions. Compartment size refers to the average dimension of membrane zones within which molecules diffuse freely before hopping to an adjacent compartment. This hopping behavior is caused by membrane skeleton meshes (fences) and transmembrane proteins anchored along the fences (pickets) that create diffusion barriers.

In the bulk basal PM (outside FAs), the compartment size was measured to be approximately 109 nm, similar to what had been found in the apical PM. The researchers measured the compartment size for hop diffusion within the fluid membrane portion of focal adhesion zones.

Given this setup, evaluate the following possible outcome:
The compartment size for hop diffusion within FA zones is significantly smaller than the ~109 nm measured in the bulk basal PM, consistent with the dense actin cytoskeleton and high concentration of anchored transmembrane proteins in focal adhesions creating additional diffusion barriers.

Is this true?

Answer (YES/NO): YES